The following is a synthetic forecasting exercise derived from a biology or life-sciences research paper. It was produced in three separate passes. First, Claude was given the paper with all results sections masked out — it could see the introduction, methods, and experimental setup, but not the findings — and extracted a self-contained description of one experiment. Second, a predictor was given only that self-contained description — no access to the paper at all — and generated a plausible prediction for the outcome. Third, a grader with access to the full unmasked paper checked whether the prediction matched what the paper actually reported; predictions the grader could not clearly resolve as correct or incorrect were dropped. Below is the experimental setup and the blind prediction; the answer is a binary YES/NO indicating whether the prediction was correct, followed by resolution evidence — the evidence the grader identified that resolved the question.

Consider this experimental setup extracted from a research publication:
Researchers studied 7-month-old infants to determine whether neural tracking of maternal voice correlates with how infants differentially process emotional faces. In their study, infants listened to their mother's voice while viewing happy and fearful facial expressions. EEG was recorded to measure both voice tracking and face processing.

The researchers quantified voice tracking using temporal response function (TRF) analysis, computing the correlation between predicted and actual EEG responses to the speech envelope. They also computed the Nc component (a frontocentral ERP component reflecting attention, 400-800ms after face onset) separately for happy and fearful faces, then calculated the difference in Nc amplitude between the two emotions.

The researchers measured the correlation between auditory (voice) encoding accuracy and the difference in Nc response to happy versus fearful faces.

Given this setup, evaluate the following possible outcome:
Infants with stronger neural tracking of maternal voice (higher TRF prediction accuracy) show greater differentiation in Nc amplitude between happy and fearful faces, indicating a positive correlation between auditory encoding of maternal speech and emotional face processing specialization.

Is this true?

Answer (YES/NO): NO